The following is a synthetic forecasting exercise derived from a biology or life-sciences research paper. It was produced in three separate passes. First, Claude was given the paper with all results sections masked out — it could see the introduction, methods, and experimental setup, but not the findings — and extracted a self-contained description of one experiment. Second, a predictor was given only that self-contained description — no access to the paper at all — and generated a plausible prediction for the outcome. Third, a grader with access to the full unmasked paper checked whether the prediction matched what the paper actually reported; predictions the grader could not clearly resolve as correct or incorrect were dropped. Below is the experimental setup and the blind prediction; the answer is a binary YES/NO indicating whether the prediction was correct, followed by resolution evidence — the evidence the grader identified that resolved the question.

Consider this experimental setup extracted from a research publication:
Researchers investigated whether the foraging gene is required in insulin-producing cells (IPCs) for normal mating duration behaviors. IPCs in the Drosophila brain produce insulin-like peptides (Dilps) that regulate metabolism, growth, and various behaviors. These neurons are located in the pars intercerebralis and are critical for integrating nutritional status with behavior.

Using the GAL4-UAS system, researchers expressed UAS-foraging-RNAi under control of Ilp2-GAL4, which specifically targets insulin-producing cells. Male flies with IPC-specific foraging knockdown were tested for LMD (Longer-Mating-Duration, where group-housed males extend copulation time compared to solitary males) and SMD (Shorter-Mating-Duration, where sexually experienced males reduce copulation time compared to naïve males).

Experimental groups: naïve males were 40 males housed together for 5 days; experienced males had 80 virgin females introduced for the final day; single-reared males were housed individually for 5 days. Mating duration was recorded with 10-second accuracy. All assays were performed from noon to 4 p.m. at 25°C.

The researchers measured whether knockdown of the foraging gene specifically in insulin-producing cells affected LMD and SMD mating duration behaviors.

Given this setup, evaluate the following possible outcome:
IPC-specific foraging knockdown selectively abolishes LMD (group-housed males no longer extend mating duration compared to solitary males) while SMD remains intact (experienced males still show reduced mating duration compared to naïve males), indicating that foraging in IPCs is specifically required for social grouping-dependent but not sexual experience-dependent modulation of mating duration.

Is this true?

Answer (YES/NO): NO